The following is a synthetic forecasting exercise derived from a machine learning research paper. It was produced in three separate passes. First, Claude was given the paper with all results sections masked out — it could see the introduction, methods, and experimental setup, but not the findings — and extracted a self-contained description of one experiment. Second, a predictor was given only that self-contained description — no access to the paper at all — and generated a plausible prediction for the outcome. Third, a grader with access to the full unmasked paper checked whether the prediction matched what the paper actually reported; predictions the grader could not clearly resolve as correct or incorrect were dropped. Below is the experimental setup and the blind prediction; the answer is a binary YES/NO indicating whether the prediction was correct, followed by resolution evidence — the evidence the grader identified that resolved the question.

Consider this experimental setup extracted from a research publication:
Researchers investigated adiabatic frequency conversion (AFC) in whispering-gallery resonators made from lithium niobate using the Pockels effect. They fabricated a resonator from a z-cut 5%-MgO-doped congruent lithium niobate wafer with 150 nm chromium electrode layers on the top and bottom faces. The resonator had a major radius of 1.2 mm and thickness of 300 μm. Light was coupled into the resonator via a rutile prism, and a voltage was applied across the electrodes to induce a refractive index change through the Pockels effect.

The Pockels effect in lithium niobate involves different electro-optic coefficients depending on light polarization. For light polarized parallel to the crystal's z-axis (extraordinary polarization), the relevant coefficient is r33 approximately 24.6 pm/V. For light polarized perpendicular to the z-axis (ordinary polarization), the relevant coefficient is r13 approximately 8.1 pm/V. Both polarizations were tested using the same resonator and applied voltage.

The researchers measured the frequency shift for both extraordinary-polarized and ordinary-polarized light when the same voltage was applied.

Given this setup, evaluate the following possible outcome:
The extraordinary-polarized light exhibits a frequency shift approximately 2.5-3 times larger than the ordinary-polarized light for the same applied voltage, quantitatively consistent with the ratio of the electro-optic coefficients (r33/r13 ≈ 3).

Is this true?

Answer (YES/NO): YES